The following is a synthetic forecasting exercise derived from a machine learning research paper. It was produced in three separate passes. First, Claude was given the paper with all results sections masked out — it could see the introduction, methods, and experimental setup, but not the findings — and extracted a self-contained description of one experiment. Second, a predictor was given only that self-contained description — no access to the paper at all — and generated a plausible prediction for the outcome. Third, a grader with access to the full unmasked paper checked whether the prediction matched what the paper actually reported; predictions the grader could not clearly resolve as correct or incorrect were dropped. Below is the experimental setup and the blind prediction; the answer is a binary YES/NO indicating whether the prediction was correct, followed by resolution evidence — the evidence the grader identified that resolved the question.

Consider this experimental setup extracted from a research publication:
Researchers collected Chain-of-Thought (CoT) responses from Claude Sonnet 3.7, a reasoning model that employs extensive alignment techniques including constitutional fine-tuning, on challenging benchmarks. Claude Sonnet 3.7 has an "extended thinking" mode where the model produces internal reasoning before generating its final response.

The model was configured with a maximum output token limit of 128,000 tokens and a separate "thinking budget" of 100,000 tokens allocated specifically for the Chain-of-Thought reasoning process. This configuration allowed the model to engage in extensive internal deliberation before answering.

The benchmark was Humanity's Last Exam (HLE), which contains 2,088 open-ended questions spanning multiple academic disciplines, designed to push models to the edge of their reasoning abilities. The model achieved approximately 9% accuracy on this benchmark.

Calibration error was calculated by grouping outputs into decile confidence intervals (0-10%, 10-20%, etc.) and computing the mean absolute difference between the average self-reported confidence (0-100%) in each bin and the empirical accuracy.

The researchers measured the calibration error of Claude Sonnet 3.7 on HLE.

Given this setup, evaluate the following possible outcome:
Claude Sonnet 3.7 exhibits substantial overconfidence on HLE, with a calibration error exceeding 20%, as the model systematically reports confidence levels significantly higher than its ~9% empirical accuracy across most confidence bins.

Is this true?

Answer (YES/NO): YES